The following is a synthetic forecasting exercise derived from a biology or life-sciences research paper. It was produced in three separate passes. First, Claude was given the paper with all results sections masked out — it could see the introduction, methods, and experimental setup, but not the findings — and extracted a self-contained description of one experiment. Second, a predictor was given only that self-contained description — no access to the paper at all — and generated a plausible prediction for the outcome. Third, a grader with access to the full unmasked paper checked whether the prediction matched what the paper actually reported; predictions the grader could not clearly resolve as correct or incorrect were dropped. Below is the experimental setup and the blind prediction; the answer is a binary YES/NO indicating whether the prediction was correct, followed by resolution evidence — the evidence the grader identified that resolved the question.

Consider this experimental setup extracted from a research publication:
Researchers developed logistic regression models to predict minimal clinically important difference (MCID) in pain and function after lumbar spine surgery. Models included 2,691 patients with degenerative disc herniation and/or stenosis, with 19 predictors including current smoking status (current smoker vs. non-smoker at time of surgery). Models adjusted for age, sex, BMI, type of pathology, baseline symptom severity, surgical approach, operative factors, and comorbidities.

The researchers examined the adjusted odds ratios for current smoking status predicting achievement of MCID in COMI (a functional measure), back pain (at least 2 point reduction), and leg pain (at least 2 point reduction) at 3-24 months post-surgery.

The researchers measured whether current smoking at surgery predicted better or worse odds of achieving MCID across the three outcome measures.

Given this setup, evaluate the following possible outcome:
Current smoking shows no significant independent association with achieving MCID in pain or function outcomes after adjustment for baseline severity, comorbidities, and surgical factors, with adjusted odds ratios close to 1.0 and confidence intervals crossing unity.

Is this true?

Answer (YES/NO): NO